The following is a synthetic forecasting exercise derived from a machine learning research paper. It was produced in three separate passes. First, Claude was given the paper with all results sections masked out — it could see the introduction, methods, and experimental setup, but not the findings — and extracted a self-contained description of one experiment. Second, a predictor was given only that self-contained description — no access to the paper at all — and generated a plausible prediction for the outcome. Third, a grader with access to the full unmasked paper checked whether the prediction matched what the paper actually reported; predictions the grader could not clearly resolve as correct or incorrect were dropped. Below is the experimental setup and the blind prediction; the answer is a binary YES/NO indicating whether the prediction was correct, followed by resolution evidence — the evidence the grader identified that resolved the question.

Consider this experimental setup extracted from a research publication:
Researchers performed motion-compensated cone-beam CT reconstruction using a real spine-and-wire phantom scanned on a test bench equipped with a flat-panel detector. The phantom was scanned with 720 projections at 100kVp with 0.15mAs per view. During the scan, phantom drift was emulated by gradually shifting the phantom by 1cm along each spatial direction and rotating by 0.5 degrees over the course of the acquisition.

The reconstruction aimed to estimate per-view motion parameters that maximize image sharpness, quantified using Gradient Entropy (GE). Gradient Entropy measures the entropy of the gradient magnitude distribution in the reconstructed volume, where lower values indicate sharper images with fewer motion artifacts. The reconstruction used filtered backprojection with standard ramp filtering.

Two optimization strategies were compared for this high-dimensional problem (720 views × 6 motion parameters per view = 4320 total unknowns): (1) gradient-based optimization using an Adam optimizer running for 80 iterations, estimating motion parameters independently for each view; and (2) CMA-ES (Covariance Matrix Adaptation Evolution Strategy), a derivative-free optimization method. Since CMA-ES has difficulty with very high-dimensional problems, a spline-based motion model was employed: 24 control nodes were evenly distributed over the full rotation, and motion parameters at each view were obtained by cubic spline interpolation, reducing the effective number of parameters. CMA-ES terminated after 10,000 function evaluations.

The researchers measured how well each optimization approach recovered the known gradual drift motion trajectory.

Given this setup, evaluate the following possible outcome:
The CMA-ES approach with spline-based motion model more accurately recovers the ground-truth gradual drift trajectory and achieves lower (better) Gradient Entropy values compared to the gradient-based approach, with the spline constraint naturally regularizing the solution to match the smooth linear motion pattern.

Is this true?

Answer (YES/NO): NO